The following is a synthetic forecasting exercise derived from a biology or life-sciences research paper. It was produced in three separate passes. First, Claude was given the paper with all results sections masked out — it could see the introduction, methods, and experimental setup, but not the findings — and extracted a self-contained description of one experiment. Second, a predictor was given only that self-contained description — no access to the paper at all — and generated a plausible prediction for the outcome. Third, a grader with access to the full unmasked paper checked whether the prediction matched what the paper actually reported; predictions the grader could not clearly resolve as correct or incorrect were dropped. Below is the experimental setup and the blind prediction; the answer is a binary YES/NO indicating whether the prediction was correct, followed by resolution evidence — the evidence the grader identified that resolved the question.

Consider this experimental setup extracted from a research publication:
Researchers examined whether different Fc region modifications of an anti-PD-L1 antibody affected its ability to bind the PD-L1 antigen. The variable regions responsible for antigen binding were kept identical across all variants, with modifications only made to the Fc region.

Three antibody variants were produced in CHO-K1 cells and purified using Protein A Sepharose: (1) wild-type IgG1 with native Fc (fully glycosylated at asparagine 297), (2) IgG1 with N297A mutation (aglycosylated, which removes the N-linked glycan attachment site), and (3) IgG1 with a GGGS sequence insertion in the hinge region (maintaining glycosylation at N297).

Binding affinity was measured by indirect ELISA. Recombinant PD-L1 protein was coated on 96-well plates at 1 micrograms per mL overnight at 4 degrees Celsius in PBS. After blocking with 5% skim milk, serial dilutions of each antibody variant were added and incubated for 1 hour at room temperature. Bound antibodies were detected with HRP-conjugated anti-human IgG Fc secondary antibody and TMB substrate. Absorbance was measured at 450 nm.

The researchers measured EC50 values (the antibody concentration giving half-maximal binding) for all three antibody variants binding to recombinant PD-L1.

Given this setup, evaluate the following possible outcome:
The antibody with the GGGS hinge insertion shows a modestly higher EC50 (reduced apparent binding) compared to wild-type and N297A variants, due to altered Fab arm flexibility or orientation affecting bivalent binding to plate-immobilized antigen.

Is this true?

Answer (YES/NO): NO